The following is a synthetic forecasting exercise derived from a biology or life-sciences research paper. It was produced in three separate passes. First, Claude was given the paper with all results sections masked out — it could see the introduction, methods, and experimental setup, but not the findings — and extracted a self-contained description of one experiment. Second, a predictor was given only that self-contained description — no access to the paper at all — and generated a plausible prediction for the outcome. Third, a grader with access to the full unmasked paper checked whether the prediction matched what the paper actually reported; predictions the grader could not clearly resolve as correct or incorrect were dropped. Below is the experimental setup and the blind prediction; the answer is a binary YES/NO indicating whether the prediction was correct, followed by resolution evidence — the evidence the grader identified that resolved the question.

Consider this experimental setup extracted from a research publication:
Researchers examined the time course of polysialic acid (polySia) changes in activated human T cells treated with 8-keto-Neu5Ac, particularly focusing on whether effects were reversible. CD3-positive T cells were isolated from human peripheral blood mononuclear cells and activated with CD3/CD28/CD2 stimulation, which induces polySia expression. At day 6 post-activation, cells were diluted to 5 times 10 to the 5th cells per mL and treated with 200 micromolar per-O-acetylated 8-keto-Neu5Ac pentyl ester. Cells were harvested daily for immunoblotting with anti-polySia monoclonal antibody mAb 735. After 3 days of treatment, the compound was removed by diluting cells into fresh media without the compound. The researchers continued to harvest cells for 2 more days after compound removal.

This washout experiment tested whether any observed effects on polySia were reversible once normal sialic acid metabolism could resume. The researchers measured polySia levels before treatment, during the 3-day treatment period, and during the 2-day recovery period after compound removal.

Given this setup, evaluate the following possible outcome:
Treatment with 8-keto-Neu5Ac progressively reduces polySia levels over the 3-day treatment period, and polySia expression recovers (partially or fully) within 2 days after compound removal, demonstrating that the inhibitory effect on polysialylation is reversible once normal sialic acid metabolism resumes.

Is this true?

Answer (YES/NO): NO